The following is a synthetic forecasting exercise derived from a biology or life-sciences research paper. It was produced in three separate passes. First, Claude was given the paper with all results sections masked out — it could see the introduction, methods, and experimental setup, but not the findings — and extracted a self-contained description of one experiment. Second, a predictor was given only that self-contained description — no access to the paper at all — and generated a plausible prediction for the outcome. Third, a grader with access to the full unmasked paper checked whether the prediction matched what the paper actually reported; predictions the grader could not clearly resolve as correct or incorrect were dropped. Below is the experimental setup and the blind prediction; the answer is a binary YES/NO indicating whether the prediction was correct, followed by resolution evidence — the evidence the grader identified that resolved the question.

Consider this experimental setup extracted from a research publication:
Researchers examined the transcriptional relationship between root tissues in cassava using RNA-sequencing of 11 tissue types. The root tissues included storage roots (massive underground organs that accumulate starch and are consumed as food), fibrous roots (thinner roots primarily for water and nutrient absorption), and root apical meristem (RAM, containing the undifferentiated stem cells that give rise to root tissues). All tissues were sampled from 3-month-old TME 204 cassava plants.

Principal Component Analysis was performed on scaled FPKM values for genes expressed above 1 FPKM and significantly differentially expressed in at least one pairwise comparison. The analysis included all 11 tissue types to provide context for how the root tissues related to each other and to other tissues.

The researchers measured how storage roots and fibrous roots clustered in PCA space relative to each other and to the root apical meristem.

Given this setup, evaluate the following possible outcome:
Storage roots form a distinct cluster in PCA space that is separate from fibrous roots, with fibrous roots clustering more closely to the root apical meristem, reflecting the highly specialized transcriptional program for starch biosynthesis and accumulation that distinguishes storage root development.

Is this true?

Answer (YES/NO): YES